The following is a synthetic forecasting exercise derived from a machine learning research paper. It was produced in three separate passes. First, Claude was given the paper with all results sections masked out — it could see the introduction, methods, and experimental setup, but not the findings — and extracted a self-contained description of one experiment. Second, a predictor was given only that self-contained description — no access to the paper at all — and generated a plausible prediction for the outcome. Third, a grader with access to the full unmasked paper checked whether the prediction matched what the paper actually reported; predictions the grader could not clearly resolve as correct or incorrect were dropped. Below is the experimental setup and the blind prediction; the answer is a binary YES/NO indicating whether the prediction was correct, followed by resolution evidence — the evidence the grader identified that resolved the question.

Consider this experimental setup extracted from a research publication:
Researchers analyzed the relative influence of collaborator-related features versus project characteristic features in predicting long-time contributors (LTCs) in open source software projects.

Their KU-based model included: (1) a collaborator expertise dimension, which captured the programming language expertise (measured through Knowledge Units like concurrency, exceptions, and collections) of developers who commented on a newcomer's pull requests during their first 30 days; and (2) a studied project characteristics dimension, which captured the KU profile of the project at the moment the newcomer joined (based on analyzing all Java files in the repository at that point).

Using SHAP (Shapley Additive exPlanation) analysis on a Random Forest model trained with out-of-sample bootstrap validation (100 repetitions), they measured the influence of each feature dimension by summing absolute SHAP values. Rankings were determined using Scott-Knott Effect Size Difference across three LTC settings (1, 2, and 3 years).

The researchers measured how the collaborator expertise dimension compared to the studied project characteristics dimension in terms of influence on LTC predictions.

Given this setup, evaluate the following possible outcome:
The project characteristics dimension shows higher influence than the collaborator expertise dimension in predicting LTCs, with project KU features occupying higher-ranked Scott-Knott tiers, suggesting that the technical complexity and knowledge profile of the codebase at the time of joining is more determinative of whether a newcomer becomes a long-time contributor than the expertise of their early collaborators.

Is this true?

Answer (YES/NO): YES